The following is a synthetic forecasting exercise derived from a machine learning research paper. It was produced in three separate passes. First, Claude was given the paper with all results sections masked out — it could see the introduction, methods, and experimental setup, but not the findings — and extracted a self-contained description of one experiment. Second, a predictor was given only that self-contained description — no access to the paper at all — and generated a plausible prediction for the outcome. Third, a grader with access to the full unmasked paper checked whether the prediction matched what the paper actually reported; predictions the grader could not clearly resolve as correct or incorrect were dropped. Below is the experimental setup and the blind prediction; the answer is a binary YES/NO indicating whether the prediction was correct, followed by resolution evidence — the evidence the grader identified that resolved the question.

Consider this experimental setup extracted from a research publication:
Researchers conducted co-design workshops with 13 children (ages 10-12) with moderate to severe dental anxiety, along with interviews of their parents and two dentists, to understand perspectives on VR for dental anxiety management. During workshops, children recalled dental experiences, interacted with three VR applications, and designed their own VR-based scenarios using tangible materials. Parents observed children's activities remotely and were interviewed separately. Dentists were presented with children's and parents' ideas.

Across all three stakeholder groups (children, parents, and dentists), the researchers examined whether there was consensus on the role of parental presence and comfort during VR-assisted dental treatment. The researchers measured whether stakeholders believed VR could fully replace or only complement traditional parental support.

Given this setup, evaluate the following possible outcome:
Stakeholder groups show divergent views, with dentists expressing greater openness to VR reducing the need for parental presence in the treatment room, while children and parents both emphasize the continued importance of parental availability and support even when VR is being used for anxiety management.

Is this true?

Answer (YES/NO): NO